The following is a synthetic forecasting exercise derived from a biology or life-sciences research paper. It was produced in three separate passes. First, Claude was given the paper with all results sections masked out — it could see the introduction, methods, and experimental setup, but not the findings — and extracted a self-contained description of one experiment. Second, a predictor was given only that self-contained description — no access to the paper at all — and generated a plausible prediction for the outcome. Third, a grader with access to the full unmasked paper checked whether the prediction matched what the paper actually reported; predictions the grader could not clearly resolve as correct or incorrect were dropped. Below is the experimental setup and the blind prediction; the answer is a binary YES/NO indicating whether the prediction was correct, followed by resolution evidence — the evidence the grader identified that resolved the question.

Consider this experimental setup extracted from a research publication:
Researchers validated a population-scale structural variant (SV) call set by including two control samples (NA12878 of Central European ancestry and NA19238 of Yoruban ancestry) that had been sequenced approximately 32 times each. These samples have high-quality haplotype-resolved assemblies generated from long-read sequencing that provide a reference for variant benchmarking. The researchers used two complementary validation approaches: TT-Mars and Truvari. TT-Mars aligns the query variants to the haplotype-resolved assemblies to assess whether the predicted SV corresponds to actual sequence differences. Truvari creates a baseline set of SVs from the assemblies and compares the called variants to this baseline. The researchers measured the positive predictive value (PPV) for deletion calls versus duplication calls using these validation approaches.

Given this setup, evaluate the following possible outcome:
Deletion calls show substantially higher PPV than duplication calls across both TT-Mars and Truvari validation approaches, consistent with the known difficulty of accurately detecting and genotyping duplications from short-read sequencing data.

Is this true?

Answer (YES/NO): NO